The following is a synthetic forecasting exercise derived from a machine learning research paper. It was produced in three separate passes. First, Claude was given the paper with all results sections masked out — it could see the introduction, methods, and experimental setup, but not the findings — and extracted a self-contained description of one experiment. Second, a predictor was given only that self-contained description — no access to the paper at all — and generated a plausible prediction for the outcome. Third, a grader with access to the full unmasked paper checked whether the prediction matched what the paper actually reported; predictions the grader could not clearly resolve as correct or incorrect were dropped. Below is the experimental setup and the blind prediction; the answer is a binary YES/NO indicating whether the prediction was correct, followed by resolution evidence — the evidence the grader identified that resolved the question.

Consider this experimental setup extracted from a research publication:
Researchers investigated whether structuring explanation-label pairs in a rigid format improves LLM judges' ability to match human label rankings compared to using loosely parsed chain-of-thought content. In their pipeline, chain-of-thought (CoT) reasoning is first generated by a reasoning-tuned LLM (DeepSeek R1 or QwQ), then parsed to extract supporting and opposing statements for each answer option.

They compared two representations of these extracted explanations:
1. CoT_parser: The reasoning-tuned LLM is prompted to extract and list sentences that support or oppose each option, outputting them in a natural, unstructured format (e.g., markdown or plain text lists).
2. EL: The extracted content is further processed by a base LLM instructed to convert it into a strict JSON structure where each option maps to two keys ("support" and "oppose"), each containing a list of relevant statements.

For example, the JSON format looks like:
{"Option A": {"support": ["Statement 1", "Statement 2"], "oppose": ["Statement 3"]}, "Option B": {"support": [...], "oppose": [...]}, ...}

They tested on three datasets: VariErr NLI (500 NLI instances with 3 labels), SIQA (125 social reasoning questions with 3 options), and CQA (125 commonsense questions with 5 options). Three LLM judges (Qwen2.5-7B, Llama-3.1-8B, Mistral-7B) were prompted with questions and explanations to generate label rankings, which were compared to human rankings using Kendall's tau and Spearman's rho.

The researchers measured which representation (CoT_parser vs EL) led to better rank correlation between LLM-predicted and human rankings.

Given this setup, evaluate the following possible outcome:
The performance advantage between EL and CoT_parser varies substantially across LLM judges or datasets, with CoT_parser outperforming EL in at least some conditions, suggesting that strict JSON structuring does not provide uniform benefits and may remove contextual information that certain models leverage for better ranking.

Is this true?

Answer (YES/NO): NO